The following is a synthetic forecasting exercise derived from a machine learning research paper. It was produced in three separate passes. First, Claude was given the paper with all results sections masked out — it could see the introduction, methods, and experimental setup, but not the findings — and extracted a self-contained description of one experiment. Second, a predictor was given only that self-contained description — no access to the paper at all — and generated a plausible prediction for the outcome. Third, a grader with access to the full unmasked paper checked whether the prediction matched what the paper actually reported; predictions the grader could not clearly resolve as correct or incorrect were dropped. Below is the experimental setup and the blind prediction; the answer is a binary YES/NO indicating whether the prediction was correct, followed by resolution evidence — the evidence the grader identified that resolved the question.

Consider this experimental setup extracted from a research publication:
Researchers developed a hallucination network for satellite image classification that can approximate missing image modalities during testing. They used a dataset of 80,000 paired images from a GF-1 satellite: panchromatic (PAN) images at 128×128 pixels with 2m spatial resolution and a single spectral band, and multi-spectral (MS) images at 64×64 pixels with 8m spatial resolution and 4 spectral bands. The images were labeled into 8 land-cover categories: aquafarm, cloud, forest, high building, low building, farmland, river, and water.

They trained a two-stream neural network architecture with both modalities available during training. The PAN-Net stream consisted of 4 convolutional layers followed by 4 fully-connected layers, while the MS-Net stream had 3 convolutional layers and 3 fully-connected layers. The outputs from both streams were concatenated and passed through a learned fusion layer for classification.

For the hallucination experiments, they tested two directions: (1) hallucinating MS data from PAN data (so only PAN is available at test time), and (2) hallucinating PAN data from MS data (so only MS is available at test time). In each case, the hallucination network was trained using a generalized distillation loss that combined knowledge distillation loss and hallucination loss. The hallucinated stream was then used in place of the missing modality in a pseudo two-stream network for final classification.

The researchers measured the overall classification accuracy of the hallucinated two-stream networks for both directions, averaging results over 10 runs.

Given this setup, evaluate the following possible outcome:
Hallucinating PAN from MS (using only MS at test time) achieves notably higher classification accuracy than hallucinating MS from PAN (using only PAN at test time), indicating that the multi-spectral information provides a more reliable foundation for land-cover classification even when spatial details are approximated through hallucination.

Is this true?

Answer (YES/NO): NO